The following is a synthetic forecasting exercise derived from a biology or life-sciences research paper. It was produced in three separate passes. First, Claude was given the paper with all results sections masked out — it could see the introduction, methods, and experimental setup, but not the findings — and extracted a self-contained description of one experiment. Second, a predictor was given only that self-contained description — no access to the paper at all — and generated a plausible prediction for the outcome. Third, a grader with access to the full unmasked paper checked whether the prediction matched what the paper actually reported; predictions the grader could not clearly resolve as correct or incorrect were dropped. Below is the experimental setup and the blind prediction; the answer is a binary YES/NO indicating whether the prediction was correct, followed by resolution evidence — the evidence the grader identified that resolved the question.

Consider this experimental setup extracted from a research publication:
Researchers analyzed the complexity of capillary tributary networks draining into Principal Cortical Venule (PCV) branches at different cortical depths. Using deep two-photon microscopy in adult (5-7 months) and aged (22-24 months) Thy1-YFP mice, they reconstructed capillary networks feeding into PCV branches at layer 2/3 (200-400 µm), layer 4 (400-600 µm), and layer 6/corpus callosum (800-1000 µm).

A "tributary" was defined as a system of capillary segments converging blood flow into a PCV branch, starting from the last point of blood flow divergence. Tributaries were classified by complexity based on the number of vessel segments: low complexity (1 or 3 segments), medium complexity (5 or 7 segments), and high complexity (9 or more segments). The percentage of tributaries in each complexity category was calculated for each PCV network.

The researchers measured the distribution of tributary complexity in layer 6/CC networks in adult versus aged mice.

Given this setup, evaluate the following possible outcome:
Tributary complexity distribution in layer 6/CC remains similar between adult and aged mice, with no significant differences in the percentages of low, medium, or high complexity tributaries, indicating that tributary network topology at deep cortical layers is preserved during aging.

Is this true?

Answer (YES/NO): NO